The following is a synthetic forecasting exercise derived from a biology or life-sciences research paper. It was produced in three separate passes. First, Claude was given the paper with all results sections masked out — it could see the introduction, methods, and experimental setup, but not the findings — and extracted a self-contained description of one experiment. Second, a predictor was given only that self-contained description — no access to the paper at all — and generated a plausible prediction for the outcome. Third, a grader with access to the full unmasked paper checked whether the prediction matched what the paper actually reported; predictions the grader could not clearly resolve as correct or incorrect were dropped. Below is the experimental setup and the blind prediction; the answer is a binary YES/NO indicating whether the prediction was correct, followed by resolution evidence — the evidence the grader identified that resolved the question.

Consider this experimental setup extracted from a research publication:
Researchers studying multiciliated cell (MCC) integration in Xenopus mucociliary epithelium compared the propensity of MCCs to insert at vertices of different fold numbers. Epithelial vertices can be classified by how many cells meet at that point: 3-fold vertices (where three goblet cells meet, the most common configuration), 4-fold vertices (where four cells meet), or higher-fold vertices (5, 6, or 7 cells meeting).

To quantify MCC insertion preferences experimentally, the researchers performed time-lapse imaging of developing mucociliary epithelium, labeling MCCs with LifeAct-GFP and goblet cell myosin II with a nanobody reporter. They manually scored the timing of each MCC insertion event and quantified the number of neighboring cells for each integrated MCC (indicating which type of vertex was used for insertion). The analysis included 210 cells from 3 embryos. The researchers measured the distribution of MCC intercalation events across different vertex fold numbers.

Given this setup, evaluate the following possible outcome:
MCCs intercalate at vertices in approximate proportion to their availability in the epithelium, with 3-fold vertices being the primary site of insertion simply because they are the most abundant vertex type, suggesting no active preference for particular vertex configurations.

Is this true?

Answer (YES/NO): NO